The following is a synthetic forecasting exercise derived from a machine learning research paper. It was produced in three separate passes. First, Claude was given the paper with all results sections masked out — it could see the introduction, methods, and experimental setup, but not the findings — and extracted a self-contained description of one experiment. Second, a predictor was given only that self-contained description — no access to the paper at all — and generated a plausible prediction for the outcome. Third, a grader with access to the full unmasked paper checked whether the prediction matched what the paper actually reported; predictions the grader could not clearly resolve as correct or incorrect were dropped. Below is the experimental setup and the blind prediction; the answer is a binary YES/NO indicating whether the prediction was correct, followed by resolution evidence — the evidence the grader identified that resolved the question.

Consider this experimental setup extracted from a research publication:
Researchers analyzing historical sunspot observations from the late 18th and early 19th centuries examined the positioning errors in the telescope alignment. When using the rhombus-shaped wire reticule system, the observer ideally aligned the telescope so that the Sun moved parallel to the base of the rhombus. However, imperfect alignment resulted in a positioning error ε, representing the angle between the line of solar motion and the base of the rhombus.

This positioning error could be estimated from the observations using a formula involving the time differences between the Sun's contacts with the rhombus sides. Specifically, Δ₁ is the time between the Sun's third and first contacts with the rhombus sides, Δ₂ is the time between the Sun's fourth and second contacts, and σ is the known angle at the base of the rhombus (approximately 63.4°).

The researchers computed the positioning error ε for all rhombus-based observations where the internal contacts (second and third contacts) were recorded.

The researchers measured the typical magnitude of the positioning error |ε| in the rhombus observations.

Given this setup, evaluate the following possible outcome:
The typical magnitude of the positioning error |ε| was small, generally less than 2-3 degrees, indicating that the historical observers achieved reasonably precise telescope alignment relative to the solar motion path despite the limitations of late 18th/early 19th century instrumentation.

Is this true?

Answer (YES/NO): YES